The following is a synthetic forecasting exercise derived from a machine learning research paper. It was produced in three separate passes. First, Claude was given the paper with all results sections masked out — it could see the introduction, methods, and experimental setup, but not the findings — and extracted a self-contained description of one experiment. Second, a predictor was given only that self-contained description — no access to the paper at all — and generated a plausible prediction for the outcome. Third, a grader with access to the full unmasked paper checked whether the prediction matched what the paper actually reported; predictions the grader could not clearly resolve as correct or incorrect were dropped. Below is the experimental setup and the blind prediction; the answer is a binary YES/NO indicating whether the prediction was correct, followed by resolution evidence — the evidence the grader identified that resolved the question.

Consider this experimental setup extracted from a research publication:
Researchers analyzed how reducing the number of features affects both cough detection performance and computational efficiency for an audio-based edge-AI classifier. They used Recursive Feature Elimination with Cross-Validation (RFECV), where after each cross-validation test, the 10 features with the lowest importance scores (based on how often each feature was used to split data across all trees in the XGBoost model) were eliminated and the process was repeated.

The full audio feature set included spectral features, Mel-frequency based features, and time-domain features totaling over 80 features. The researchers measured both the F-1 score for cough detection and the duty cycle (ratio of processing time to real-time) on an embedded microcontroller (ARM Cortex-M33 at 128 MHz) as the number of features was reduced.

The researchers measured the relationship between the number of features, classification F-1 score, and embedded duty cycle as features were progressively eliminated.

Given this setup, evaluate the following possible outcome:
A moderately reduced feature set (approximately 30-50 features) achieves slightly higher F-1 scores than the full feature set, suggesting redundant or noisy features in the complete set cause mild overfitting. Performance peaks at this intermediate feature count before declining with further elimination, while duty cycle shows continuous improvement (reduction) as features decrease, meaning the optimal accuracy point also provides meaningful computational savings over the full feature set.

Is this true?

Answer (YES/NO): NO